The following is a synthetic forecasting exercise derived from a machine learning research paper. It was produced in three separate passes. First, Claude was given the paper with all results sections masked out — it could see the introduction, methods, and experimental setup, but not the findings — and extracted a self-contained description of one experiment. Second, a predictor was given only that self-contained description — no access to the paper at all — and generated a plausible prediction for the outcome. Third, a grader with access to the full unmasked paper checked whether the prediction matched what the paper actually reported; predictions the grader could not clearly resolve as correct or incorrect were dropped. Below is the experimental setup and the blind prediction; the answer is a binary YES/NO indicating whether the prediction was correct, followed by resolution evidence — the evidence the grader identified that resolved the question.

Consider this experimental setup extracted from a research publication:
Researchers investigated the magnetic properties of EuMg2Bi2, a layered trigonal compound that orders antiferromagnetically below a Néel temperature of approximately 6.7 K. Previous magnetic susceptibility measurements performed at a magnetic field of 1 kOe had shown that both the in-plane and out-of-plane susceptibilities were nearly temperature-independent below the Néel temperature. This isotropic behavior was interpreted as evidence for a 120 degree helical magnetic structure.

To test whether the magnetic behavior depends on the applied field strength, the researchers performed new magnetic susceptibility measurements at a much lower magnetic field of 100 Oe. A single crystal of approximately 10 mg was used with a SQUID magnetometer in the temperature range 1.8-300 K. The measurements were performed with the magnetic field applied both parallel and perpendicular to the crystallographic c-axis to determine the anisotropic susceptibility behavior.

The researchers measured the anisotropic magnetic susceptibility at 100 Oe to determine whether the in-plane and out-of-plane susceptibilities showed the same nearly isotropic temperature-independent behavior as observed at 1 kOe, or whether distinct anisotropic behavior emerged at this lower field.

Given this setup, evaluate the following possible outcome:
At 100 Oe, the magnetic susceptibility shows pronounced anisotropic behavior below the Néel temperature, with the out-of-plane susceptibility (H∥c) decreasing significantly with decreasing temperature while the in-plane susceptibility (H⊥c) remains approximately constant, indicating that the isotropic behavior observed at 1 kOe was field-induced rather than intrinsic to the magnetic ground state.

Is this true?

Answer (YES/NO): NO